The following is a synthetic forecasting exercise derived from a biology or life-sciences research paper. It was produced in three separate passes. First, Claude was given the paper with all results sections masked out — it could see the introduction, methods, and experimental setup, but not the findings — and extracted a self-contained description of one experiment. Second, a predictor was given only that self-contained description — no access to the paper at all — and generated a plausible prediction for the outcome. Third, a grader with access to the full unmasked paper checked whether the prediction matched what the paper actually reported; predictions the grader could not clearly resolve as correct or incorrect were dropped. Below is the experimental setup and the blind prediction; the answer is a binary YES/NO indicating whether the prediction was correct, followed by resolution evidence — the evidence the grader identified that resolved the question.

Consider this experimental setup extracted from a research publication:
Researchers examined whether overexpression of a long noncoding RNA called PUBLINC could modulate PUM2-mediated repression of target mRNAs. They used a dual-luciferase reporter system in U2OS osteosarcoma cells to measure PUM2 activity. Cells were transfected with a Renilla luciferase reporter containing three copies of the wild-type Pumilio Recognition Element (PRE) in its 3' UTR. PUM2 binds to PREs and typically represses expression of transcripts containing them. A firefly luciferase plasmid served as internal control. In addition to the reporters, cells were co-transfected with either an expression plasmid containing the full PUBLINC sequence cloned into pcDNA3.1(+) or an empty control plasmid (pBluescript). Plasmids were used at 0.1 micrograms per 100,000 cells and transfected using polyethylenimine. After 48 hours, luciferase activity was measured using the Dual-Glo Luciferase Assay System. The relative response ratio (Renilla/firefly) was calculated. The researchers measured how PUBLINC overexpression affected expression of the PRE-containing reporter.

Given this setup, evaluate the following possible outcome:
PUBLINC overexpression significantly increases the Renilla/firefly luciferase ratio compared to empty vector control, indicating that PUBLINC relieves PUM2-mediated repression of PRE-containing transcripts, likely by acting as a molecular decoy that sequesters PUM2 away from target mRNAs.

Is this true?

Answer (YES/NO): YES